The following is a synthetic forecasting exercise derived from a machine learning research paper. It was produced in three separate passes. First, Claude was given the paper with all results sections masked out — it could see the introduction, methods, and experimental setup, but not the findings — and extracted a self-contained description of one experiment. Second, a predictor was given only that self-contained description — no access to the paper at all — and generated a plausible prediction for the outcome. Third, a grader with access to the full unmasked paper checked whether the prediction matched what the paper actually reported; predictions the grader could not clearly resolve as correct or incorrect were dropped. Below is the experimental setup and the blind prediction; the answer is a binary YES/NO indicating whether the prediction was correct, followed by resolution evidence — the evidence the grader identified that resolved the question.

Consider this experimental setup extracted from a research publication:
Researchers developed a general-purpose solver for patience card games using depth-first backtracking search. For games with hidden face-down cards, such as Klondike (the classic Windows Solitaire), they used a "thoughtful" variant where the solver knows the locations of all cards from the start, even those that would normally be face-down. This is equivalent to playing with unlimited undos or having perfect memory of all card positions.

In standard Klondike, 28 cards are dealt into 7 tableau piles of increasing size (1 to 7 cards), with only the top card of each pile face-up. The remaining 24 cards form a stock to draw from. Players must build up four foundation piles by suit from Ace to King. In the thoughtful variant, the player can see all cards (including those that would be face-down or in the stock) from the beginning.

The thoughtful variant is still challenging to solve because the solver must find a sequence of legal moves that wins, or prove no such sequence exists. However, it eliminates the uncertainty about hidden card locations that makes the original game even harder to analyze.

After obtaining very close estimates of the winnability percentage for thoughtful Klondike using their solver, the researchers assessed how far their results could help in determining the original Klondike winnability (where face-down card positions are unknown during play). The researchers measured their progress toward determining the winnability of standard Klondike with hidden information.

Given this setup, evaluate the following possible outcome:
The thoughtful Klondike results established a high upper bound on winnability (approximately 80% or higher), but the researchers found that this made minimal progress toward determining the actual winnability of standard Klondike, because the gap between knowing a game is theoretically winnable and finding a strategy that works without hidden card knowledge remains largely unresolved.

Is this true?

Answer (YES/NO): YES